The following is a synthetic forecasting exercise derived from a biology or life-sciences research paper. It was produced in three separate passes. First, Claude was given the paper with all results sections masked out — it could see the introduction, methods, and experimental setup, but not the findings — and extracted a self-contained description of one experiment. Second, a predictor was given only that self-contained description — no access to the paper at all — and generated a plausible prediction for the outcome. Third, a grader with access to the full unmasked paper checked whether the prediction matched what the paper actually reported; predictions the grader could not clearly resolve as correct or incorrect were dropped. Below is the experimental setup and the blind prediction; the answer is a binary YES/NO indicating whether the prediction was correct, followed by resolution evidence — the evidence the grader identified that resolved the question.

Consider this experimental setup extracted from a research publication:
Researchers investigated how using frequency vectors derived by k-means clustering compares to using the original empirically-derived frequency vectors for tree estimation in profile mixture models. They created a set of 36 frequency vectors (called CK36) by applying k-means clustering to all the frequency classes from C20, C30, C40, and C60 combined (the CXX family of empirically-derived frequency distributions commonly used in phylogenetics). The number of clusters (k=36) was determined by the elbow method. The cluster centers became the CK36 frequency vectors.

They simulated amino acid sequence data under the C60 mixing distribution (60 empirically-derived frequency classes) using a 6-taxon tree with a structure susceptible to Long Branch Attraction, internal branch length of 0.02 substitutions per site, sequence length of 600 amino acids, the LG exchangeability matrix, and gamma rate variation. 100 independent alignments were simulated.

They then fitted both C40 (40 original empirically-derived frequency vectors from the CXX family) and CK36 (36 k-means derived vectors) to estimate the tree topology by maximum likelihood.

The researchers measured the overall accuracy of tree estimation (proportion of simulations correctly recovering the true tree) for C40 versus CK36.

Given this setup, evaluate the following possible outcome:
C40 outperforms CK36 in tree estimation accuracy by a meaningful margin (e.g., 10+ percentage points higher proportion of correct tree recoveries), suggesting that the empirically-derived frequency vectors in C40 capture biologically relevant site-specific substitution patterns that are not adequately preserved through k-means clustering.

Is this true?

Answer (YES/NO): NO